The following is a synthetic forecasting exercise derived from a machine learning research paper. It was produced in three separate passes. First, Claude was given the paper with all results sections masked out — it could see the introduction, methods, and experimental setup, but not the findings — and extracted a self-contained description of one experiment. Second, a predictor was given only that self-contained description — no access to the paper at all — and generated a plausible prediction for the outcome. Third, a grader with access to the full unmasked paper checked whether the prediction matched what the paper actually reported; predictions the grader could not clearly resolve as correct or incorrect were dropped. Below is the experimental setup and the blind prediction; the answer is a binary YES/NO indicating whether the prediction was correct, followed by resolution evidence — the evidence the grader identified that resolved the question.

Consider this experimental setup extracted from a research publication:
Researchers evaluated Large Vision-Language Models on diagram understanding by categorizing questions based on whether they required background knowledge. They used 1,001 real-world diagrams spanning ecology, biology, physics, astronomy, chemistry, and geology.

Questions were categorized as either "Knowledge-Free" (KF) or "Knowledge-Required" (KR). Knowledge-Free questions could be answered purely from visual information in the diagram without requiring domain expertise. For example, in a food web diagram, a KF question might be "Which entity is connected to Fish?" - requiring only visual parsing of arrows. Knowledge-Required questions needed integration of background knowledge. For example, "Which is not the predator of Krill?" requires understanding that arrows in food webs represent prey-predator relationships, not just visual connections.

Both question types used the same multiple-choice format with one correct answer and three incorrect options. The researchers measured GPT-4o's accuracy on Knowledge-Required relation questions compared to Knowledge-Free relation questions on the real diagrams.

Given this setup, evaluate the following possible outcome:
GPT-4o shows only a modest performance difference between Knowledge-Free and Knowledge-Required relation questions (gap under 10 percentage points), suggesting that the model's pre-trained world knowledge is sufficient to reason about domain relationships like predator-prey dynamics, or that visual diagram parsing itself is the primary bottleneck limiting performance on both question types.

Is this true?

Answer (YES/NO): NO